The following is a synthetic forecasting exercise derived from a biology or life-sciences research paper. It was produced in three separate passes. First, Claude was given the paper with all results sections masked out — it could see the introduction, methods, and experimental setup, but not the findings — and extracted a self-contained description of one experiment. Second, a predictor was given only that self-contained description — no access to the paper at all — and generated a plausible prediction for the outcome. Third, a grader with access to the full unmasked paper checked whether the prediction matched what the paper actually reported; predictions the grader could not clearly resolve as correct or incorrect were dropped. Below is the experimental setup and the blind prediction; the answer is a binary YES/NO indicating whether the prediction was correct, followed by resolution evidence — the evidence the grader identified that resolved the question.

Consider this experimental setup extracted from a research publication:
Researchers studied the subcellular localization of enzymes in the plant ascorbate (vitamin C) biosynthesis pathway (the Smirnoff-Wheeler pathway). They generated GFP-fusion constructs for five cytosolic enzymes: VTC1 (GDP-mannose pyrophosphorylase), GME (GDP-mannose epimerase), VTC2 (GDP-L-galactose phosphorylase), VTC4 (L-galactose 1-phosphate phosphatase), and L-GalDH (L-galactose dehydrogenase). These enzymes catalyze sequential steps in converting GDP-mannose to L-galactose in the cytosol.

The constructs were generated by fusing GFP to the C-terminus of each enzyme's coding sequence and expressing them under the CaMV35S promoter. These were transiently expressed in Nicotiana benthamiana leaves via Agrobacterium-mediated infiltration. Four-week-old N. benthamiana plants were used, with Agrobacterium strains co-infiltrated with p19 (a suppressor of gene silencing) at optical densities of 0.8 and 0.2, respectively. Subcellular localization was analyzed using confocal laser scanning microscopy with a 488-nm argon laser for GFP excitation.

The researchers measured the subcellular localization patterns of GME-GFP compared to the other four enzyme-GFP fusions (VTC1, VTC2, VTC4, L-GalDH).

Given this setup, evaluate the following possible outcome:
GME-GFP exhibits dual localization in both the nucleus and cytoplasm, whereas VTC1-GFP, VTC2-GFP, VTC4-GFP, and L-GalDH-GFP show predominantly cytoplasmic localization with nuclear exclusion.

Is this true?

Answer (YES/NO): NO